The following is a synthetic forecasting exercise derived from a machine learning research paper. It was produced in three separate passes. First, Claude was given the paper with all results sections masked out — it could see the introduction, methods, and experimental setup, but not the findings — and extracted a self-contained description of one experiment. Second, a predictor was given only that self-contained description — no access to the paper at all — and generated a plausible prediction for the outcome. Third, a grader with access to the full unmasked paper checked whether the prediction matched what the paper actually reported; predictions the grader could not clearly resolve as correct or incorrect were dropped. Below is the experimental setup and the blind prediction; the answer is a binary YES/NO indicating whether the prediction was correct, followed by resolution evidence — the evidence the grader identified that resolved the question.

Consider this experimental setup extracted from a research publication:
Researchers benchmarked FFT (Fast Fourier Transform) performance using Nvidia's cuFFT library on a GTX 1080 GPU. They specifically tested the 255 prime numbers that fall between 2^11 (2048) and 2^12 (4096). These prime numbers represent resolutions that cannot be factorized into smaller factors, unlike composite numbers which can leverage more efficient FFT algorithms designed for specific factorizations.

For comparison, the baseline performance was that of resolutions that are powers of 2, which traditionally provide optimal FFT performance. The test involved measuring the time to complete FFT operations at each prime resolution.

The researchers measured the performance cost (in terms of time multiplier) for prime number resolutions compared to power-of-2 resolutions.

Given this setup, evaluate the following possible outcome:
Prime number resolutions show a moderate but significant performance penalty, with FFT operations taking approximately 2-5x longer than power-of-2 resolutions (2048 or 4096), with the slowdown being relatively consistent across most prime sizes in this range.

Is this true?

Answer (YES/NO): NO